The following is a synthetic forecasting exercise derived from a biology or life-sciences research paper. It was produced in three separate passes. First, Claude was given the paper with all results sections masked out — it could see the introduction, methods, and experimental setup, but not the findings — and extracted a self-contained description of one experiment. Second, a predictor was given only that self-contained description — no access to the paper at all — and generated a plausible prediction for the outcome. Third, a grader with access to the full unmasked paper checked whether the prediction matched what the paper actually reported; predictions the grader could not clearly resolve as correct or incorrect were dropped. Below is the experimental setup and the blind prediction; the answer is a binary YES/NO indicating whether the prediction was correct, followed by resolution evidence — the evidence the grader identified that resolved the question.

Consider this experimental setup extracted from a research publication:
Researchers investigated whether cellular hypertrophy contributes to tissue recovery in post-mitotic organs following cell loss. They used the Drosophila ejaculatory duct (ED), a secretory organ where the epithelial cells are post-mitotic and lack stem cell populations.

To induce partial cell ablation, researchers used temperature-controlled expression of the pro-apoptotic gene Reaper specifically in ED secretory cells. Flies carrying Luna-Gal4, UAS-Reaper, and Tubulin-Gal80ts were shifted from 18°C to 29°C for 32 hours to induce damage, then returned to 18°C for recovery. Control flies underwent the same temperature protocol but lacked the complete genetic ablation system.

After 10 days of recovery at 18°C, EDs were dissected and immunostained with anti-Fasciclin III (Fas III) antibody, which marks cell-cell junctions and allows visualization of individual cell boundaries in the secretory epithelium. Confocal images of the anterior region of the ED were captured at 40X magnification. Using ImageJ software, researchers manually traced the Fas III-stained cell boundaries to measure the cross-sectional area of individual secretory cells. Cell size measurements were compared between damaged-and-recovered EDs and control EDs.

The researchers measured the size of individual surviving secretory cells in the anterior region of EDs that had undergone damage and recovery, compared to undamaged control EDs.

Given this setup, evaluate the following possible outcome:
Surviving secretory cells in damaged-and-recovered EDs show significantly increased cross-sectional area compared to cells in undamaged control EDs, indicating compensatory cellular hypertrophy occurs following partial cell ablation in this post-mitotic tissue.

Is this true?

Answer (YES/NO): YES